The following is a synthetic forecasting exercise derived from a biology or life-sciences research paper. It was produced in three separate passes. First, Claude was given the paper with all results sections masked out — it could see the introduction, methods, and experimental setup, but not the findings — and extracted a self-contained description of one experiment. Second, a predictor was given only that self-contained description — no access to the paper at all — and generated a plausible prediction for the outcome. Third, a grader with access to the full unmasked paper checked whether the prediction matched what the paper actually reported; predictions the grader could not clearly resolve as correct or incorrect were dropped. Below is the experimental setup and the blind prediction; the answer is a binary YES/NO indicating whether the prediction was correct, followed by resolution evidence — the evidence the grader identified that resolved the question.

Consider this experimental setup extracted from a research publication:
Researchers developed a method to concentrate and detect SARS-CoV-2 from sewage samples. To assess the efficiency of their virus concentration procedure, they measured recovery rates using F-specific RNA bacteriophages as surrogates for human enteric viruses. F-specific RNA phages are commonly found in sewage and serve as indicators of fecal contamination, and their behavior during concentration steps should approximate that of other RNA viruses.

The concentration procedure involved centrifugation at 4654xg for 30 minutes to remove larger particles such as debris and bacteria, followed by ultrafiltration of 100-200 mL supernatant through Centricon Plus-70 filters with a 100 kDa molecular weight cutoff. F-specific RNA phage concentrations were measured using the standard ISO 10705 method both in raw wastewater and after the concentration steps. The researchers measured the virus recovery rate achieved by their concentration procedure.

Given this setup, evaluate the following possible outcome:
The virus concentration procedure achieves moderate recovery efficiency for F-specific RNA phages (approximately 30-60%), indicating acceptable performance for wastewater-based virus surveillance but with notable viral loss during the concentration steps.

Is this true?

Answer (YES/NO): NO